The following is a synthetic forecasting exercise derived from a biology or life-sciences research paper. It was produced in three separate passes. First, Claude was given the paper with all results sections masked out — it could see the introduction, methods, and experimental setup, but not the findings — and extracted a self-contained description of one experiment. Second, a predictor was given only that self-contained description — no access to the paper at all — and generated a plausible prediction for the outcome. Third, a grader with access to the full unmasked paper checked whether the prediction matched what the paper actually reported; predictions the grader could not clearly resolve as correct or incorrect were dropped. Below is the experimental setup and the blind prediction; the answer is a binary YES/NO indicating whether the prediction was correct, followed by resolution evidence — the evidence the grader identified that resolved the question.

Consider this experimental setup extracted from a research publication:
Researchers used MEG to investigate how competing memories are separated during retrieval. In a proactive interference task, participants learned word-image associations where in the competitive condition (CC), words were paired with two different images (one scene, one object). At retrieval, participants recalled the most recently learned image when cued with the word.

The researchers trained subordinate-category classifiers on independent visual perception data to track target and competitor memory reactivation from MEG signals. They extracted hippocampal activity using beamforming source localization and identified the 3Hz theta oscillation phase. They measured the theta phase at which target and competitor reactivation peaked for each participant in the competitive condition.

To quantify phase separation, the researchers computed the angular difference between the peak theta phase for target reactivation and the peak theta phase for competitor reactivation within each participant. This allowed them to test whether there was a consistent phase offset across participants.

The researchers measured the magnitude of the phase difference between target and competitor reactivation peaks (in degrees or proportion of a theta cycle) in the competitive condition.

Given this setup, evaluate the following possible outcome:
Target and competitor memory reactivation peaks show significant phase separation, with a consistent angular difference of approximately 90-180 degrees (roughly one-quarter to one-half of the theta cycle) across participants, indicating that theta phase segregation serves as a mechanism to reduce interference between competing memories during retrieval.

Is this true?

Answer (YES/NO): NO